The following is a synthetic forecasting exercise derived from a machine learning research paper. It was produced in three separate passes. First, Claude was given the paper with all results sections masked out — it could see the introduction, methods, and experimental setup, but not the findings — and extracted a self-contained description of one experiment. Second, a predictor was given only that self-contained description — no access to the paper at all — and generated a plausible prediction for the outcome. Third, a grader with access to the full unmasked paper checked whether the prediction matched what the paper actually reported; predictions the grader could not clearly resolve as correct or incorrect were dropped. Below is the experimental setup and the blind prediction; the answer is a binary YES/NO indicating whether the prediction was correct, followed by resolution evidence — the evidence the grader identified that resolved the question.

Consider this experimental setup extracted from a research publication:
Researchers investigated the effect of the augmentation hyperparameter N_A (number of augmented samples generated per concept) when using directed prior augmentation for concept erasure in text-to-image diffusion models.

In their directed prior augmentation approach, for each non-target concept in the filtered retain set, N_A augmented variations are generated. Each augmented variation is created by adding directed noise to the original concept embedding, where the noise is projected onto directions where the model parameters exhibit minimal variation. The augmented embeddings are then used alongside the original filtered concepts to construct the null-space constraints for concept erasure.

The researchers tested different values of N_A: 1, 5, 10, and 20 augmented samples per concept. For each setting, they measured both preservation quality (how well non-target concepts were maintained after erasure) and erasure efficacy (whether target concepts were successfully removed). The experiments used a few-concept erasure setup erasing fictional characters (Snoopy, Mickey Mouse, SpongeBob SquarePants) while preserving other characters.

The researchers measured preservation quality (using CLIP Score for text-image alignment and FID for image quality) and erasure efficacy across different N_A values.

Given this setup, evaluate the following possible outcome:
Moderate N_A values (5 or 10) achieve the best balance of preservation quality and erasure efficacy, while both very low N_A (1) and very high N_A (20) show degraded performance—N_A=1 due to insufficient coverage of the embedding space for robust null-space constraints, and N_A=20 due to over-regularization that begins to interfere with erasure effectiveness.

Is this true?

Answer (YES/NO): NO